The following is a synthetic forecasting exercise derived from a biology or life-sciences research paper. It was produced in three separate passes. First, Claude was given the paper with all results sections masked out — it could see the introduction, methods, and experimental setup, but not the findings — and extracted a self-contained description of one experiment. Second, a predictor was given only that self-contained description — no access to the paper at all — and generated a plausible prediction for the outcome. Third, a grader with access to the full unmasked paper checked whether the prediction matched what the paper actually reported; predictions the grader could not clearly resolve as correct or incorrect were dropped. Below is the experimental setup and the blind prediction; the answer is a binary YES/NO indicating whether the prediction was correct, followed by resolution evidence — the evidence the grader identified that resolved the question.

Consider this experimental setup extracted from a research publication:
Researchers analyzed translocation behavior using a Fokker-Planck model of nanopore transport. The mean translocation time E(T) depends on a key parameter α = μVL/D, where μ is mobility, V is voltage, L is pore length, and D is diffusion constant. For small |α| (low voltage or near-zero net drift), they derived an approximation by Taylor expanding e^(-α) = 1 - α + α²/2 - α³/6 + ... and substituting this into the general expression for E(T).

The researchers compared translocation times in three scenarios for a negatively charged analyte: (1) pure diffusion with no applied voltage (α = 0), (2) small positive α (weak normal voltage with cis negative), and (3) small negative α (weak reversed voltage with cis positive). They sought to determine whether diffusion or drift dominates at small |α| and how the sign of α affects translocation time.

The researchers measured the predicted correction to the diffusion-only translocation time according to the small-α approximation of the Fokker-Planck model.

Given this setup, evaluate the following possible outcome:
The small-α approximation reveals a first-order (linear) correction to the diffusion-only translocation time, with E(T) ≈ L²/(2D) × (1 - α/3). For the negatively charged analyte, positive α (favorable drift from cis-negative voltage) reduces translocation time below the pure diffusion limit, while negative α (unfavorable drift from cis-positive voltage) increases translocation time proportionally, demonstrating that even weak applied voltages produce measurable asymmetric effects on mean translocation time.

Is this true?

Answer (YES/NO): YES